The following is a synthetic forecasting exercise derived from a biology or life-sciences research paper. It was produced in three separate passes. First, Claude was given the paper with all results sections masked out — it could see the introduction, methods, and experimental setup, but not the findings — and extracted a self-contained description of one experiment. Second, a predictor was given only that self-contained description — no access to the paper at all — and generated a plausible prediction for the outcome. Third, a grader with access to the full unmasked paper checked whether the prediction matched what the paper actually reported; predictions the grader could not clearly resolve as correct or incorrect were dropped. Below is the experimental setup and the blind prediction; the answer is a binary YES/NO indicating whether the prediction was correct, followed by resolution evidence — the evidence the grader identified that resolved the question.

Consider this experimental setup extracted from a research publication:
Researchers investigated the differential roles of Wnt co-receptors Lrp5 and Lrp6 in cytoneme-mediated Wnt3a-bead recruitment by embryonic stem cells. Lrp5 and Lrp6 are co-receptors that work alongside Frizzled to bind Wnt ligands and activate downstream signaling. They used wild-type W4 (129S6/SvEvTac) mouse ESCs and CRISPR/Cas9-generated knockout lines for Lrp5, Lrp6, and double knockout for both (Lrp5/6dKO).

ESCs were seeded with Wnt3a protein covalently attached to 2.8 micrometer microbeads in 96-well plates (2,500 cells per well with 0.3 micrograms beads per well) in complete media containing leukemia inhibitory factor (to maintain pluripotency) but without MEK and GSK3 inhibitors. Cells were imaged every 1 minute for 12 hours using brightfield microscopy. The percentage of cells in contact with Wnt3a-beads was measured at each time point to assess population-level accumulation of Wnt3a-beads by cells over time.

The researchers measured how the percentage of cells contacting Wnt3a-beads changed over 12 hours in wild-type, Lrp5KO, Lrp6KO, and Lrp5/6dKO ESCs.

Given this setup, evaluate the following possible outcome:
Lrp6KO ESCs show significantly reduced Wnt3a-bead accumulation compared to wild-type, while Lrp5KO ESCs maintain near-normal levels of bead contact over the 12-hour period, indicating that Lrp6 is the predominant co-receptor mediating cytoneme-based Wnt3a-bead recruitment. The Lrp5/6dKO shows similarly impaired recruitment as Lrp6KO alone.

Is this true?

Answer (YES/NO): YES